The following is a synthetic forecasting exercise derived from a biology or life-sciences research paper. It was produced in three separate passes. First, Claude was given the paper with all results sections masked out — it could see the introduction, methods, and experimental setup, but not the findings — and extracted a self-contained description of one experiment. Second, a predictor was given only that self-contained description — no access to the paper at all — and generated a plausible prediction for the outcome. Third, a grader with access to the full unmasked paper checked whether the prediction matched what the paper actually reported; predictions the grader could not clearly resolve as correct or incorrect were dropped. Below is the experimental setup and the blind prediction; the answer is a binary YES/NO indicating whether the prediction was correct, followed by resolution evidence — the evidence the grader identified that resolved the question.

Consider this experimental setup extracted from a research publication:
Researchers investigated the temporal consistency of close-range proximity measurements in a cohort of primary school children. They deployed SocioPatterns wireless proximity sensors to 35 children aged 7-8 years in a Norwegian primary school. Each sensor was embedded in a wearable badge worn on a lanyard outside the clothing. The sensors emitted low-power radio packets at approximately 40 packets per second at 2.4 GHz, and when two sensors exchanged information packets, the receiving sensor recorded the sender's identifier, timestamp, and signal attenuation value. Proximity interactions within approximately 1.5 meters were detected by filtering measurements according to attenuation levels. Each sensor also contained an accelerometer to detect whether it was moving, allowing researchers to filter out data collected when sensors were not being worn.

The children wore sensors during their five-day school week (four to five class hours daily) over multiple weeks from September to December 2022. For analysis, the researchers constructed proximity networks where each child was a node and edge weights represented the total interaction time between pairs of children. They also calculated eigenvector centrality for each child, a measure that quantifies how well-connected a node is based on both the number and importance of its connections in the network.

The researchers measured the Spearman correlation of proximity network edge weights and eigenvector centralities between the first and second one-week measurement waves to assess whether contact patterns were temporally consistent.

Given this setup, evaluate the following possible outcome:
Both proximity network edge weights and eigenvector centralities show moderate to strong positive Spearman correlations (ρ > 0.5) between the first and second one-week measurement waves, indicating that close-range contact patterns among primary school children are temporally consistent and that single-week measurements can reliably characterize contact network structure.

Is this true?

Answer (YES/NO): NO